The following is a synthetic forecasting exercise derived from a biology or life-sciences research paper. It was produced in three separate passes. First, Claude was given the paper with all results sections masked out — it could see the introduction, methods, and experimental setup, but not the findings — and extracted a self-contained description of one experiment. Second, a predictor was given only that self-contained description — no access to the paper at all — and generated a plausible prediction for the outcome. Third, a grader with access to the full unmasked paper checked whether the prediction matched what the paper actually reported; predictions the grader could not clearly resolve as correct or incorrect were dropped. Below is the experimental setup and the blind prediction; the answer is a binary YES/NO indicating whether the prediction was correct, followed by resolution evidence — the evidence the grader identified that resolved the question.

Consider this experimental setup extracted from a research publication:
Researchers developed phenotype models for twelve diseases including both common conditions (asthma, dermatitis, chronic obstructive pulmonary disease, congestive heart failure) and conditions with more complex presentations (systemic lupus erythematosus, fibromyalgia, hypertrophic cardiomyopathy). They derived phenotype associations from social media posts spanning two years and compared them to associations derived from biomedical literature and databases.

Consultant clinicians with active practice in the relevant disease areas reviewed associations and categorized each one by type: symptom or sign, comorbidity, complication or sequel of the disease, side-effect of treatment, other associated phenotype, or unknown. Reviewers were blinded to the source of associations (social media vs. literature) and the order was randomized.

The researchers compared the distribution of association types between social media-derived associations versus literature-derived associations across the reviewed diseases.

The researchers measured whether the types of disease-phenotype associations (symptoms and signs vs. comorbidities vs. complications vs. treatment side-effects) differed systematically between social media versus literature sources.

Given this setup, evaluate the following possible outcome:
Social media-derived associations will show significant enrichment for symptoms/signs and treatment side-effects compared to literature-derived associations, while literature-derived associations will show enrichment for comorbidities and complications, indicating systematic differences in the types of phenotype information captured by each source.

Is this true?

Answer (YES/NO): NO